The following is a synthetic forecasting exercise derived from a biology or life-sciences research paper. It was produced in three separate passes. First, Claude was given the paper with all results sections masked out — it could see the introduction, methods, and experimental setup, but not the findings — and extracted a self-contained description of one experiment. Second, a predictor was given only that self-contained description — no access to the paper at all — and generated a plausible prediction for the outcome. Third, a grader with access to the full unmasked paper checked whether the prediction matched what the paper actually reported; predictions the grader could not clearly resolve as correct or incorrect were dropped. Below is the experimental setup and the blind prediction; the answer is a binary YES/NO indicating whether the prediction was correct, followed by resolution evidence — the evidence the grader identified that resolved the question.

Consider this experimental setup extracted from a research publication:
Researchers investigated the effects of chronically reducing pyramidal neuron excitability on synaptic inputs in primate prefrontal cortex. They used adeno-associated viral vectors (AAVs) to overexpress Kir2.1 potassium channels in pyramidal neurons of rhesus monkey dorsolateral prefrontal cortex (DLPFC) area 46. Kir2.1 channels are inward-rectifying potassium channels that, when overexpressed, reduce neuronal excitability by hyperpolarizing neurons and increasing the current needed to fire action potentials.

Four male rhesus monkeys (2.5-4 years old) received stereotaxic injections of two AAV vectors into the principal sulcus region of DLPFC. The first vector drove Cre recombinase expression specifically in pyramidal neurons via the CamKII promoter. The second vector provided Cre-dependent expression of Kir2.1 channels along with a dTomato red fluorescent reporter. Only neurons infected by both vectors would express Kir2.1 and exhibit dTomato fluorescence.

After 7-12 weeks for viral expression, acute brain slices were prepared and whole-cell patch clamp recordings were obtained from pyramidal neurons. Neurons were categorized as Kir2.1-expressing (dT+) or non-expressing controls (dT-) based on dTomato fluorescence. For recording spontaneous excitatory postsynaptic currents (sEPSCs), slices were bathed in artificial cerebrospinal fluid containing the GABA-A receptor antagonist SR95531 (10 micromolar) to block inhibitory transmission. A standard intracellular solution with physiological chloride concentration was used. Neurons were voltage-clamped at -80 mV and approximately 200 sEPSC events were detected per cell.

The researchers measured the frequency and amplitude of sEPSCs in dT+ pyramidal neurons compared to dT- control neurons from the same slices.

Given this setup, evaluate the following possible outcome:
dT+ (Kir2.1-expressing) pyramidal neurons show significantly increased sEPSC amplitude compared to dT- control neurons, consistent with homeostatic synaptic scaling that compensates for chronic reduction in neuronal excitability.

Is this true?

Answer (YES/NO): NO